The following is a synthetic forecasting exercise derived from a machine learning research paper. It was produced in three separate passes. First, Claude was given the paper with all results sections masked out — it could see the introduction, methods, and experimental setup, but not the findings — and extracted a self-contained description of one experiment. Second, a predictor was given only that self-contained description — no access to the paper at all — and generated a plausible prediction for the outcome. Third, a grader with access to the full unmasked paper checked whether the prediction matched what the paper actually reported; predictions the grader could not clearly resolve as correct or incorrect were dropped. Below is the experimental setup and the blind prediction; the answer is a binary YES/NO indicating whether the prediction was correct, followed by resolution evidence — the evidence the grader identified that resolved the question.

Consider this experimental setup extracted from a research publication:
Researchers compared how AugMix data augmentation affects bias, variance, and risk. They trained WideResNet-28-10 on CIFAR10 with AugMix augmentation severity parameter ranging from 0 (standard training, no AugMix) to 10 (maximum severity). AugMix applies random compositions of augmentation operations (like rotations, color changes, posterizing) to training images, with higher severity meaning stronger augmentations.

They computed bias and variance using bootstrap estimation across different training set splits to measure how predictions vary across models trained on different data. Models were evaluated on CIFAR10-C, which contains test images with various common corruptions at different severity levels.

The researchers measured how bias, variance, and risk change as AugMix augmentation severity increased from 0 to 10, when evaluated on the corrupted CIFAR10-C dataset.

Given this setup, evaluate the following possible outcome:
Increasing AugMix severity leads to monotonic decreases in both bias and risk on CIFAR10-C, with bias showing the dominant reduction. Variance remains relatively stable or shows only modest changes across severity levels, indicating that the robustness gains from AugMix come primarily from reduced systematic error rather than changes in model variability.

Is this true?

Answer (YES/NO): NO